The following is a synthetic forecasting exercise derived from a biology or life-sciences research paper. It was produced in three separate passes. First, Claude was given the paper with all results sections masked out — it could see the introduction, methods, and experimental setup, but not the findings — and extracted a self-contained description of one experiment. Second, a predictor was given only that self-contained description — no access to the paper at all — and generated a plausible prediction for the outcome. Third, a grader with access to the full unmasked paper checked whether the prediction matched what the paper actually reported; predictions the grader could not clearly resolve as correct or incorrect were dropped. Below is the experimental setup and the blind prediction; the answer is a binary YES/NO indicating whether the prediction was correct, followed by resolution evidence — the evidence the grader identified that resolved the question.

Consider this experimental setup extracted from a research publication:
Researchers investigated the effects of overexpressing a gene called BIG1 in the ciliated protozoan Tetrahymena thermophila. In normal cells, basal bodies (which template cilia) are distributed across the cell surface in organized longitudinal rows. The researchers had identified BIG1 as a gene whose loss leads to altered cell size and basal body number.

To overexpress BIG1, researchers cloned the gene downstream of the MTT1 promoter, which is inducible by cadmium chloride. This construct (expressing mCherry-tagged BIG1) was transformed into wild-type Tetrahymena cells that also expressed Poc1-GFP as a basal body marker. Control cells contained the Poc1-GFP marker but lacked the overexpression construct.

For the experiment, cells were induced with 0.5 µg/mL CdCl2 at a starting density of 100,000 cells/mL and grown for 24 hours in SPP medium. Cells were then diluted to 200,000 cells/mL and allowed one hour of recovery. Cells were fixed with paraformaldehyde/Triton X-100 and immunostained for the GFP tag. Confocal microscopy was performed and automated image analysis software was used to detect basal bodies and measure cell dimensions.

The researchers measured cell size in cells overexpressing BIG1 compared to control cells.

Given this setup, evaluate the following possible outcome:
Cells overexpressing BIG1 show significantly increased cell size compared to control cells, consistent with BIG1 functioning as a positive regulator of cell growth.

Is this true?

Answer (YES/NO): NO